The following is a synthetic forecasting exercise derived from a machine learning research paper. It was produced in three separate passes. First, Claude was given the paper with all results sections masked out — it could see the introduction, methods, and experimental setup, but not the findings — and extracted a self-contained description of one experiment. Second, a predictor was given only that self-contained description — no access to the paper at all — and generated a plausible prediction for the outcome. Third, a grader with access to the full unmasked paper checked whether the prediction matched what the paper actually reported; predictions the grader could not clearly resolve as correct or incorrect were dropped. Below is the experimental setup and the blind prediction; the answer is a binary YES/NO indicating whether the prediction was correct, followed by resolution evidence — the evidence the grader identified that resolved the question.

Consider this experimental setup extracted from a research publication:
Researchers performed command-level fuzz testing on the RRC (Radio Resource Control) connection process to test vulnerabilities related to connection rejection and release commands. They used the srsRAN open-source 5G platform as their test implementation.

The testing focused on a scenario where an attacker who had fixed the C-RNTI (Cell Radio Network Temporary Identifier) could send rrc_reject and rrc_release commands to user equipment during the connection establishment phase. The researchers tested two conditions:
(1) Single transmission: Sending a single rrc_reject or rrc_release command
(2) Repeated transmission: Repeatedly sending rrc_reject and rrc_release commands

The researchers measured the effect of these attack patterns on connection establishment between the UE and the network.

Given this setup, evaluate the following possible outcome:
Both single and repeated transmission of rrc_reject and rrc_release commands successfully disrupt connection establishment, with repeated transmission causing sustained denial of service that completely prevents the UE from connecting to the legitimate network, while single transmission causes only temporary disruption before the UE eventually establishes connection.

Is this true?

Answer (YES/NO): NO